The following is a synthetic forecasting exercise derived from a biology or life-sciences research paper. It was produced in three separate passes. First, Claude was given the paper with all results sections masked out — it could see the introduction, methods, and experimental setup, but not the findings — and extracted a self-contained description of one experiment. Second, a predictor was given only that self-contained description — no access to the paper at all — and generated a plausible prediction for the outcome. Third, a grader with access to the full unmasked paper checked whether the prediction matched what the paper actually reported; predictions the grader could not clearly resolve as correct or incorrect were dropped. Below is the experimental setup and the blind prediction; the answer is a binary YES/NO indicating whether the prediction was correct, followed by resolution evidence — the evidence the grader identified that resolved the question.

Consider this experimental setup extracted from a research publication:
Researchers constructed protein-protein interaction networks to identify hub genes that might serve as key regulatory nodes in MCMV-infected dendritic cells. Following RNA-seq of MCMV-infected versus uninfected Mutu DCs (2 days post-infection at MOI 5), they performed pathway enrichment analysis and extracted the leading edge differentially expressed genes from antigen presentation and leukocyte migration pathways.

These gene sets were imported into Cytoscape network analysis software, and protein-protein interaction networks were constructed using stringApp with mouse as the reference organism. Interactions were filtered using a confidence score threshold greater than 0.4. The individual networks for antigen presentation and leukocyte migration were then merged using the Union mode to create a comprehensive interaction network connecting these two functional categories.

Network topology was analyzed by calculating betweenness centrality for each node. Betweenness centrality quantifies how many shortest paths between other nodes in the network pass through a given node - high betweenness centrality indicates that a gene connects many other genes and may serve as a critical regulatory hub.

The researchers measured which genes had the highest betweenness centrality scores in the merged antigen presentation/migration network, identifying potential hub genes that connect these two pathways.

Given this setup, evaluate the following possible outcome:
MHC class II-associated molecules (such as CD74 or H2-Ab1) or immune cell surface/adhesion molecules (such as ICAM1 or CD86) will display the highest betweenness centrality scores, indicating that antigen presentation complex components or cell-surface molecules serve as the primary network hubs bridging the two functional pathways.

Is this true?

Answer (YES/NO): NO